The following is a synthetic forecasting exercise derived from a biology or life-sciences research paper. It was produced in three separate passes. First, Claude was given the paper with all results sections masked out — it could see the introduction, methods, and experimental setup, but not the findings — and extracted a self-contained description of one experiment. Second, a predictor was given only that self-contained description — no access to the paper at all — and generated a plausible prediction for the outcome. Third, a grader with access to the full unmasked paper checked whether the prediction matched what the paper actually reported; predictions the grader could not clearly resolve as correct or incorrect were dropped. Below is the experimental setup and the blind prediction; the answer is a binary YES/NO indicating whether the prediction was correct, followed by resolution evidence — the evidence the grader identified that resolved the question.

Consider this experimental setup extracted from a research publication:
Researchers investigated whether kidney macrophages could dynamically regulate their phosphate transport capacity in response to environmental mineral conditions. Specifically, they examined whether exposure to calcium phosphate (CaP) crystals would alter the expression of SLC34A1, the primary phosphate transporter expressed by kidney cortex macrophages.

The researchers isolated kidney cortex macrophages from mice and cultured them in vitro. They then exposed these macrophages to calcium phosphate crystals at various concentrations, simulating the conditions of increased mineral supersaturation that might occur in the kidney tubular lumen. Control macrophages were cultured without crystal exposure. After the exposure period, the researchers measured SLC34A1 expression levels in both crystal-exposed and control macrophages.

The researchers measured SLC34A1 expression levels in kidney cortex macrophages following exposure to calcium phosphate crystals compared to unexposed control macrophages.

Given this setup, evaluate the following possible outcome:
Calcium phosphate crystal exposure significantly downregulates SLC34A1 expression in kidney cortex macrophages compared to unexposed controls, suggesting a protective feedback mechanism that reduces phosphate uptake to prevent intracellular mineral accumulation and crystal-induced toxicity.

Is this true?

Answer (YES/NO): NO